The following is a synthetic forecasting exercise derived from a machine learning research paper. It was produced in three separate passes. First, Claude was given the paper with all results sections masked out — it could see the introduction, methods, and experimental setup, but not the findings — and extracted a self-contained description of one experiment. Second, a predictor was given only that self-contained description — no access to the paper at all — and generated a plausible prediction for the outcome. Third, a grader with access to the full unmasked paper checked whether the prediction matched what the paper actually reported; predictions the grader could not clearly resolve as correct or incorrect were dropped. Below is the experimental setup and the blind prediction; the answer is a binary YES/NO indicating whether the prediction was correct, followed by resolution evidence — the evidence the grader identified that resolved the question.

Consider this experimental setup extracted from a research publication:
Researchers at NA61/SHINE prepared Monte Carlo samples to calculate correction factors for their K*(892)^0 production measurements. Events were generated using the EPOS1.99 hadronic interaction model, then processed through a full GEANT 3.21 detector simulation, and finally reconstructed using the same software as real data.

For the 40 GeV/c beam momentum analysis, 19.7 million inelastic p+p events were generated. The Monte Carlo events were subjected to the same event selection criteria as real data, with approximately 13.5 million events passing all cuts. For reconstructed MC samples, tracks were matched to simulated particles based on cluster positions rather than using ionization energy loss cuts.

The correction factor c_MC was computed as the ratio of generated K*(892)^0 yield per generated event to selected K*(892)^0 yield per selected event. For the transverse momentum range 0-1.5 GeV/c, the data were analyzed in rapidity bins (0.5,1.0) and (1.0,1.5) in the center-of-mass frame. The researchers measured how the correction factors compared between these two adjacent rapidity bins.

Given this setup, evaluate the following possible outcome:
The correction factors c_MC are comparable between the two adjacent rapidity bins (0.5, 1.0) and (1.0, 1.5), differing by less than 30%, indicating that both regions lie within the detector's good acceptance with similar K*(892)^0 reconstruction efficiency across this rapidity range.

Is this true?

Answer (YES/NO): YES